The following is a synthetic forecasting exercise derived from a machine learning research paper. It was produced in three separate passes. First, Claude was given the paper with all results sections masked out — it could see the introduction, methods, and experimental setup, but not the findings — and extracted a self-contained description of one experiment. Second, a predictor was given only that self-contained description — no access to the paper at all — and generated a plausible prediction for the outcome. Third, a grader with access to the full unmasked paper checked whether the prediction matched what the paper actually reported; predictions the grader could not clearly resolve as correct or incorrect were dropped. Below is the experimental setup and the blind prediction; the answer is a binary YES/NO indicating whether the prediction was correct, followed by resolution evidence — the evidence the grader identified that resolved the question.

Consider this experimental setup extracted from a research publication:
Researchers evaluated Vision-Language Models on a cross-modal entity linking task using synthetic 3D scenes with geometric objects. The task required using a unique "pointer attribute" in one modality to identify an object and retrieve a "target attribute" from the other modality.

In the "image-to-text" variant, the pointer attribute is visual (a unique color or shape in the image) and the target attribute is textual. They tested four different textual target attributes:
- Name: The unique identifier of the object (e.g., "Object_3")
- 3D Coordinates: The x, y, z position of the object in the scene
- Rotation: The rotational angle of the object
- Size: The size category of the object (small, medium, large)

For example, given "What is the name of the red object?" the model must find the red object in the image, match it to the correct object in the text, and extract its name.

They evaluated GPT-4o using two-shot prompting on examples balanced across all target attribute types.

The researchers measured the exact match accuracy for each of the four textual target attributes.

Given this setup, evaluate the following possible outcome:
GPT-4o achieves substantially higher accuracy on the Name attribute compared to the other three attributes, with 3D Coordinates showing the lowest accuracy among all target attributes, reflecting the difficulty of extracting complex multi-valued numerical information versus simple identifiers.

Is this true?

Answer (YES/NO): NO